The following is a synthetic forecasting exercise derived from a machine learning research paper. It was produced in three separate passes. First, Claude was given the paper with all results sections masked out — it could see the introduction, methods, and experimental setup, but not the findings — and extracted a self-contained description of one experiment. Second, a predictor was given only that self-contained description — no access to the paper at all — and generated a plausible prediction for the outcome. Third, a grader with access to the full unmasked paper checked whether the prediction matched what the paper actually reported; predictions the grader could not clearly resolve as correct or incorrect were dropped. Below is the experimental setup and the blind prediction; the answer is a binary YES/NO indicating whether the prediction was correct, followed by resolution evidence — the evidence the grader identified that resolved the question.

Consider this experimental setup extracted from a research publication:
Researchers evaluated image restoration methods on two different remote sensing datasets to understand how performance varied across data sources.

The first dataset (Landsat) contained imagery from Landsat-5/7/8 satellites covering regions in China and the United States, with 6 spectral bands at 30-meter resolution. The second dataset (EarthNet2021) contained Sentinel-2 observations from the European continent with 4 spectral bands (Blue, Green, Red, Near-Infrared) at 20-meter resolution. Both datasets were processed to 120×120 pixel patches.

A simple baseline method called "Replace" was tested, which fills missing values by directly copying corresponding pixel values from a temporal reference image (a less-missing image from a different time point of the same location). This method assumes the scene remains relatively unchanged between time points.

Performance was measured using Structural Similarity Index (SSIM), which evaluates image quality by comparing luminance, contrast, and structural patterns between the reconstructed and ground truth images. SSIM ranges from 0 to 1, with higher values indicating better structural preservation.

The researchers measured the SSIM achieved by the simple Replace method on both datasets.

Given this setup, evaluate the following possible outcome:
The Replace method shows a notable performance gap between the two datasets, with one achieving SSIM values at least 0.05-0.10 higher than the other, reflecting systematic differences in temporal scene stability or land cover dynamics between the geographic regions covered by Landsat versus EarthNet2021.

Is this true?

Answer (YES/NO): YES